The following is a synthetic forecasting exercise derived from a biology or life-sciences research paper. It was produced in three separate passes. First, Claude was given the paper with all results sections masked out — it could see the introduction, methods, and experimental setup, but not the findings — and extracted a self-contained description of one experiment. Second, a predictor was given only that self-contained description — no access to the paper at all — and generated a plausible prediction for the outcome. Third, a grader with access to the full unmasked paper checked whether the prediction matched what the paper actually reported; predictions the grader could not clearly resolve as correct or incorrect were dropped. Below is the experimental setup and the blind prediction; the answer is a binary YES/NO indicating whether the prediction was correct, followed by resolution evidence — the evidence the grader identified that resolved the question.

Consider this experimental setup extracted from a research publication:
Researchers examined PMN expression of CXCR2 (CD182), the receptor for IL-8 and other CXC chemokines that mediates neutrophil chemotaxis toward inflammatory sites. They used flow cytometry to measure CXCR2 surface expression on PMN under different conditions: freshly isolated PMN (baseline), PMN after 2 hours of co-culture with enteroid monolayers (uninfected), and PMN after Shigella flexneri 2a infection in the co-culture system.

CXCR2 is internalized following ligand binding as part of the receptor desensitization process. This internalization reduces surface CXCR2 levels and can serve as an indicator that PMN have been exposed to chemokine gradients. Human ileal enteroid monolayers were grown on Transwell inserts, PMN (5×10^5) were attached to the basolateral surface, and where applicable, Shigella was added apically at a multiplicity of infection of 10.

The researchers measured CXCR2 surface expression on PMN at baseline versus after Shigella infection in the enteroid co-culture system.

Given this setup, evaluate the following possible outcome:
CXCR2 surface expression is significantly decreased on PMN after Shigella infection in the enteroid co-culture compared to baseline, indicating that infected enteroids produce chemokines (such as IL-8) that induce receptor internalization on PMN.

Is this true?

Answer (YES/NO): NO